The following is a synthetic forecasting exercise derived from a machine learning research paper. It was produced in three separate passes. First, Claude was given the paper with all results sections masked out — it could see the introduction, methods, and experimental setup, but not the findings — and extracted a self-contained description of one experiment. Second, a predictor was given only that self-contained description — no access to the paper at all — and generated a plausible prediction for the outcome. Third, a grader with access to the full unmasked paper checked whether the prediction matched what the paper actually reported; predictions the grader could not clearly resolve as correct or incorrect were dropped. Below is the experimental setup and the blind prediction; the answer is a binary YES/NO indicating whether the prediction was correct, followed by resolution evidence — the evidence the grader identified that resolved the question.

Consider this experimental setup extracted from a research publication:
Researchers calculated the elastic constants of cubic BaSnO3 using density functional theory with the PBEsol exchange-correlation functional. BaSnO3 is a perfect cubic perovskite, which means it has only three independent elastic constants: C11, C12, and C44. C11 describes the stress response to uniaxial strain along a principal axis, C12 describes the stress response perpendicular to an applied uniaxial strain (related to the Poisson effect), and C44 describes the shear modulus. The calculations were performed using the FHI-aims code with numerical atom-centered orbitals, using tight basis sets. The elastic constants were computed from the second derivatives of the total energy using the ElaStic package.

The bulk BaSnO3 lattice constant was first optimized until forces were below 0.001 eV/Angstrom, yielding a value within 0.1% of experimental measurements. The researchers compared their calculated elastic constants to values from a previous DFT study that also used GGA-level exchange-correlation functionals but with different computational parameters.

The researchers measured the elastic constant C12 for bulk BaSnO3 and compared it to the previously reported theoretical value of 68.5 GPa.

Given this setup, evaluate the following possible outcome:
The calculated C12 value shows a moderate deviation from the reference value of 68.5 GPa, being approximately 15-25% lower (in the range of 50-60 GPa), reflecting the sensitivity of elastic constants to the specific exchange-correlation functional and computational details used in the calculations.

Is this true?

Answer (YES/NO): NO